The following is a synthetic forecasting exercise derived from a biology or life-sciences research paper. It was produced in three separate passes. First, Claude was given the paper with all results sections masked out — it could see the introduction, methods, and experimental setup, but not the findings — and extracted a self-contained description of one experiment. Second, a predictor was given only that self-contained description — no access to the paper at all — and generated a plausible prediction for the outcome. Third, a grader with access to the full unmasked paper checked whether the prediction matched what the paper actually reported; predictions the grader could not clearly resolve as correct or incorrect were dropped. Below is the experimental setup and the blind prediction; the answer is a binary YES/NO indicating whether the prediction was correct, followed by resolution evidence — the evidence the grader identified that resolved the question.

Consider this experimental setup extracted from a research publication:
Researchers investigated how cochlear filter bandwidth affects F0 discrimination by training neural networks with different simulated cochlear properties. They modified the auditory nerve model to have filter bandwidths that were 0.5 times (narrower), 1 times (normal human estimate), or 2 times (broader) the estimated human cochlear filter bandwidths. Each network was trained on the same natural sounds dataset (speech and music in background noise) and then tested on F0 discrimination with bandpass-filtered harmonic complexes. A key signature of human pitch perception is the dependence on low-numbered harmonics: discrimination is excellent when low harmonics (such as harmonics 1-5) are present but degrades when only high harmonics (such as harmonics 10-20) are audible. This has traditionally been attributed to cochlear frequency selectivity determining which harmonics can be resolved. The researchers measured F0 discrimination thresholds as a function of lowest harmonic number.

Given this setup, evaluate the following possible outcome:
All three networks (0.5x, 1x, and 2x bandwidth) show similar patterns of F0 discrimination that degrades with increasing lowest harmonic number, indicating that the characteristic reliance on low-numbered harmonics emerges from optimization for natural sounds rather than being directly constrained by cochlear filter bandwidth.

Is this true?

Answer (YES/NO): YES